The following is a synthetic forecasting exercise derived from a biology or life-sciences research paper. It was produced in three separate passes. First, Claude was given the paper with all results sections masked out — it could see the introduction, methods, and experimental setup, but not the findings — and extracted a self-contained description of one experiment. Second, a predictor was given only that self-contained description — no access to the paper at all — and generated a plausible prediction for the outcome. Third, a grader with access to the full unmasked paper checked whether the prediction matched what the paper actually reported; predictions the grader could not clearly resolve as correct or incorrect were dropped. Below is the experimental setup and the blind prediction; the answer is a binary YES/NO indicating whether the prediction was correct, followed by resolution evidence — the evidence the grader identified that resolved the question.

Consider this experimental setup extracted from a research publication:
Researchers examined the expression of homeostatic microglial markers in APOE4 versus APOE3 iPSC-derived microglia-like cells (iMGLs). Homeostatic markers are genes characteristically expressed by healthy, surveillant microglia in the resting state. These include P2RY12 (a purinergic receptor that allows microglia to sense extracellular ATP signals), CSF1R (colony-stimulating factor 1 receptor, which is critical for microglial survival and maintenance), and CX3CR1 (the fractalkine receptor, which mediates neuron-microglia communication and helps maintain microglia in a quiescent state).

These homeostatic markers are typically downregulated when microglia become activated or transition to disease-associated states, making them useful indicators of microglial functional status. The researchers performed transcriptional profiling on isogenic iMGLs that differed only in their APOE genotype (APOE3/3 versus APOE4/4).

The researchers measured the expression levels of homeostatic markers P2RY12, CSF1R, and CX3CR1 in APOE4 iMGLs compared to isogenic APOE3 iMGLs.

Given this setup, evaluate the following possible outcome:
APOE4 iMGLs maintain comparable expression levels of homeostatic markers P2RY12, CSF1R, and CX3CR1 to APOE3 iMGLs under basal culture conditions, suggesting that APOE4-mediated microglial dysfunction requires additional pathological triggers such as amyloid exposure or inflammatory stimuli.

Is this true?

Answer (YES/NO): NO